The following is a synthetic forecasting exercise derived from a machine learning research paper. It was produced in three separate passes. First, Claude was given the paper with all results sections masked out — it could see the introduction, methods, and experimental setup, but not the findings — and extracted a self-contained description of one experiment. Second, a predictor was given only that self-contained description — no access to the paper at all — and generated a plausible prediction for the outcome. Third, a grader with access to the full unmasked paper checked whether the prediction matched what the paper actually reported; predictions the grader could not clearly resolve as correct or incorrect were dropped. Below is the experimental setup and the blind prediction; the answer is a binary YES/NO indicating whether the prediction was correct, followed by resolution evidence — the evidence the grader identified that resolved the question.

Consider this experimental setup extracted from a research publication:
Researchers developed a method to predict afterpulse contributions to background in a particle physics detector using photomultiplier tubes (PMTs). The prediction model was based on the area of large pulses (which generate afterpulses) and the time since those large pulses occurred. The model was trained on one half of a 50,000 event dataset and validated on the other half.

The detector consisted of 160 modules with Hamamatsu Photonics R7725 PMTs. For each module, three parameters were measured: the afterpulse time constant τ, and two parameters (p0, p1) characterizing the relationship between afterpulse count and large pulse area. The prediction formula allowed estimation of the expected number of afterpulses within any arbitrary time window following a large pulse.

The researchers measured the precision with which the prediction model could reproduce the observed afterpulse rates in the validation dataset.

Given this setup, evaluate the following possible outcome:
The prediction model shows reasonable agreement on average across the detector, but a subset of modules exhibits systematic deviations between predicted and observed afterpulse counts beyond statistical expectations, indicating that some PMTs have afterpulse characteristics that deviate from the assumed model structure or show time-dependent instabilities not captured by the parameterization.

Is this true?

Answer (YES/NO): NO